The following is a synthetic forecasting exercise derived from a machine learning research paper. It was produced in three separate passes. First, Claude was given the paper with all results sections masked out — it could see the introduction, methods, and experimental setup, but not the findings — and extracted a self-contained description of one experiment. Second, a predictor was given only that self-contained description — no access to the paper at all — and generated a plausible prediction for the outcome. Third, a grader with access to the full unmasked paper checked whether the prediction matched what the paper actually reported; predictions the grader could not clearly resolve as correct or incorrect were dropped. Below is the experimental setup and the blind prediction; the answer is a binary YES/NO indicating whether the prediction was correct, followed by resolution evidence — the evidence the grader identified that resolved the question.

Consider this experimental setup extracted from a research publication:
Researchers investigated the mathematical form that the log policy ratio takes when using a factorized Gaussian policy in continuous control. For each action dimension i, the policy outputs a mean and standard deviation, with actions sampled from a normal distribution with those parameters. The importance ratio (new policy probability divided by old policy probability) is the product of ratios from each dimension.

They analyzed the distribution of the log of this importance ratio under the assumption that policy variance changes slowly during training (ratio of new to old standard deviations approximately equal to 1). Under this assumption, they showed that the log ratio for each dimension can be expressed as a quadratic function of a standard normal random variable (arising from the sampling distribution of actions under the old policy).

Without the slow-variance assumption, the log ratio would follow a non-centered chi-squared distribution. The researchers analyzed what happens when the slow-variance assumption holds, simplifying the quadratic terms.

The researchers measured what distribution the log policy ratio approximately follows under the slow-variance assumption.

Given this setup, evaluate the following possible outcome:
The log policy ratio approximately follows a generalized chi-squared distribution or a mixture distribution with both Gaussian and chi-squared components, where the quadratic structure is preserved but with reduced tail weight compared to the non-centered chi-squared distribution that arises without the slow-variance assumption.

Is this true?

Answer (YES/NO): NO